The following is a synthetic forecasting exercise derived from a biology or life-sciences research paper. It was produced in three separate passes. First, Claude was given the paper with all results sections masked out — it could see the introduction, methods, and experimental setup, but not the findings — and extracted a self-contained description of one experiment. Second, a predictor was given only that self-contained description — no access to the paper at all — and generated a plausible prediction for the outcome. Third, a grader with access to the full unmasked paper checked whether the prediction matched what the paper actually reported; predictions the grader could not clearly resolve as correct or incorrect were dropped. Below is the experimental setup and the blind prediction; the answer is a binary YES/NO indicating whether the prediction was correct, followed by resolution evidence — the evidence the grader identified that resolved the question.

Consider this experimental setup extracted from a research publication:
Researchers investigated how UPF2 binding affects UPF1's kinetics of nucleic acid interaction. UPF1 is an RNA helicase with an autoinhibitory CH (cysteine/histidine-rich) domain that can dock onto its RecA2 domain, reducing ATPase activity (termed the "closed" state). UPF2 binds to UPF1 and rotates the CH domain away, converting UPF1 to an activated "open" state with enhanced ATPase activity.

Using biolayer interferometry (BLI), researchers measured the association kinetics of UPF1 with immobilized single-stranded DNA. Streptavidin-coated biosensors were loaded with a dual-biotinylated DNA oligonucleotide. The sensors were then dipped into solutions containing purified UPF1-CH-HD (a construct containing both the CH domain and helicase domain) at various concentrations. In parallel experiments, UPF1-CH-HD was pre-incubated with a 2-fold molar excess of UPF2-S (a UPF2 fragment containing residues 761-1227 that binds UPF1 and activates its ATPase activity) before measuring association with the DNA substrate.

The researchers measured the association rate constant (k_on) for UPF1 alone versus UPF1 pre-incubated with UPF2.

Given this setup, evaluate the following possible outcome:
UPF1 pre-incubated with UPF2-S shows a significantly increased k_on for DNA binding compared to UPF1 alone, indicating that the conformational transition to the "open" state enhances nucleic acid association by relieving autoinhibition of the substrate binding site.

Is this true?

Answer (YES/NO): NO